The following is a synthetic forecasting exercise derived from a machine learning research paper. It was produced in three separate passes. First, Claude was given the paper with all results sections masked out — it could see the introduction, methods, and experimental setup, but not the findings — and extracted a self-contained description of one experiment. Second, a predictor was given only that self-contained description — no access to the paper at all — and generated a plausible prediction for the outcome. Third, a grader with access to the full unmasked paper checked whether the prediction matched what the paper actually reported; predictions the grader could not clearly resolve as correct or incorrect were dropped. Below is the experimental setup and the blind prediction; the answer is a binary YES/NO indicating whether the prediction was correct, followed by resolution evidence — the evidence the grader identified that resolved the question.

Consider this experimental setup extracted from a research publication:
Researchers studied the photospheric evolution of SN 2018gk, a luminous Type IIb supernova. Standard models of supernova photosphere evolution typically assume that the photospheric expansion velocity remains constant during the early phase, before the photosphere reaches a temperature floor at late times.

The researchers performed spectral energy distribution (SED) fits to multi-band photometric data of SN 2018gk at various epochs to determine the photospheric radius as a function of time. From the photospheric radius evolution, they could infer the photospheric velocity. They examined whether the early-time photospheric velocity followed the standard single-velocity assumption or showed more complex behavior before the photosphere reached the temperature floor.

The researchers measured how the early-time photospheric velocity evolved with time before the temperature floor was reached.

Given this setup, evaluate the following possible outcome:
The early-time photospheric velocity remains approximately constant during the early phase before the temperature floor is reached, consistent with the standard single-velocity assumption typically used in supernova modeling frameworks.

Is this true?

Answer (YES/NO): NO